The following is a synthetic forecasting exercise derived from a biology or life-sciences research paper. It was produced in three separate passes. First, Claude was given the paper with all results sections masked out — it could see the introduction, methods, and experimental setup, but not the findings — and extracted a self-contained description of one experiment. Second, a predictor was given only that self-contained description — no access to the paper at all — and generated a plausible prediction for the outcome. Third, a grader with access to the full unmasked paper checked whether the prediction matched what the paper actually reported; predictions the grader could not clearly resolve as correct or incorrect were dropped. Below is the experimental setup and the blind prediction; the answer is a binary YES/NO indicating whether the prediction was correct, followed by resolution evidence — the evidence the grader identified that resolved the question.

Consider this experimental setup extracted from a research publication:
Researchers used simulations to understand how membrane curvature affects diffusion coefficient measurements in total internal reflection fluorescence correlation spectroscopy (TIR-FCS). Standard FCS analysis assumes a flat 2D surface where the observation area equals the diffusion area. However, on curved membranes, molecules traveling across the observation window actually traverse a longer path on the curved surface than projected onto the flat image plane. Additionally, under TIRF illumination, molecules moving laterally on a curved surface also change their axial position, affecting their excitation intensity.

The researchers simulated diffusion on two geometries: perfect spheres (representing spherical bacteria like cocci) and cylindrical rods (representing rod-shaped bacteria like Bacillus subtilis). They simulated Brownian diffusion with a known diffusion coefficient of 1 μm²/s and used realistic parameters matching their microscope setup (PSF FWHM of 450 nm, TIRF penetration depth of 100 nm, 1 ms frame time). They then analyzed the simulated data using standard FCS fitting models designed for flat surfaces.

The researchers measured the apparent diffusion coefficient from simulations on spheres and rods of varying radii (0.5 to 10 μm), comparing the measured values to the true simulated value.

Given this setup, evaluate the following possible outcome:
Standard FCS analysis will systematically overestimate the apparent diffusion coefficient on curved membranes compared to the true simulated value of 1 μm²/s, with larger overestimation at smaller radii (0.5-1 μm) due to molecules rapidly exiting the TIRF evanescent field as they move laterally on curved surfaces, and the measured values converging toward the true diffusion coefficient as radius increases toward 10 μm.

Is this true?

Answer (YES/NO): YES